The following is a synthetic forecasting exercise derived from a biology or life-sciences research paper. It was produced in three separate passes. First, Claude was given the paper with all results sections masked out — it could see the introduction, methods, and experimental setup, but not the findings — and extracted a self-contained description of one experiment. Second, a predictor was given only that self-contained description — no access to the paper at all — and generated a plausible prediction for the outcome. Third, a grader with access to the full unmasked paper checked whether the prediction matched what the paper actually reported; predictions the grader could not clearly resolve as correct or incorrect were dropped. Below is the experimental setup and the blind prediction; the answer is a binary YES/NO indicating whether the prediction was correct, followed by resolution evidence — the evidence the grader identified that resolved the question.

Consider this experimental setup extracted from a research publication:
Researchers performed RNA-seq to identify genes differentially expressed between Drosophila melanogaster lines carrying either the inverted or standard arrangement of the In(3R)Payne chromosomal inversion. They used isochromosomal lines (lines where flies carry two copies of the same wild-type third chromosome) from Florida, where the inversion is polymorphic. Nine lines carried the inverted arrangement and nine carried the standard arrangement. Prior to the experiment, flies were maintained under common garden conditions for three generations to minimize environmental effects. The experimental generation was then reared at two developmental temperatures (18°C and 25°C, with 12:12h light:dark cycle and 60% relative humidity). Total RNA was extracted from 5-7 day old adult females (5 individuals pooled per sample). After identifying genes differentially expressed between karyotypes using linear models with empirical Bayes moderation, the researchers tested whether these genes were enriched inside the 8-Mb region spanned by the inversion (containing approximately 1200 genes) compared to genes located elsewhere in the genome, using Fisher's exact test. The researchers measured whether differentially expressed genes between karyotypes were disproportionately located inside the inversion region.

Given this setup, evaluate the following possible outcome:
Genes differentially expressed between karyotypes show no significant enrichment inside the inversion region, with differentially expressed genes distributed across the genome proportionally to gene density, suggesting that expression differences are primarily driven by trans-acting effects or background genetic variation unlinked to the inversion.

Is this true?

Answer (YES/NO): NO